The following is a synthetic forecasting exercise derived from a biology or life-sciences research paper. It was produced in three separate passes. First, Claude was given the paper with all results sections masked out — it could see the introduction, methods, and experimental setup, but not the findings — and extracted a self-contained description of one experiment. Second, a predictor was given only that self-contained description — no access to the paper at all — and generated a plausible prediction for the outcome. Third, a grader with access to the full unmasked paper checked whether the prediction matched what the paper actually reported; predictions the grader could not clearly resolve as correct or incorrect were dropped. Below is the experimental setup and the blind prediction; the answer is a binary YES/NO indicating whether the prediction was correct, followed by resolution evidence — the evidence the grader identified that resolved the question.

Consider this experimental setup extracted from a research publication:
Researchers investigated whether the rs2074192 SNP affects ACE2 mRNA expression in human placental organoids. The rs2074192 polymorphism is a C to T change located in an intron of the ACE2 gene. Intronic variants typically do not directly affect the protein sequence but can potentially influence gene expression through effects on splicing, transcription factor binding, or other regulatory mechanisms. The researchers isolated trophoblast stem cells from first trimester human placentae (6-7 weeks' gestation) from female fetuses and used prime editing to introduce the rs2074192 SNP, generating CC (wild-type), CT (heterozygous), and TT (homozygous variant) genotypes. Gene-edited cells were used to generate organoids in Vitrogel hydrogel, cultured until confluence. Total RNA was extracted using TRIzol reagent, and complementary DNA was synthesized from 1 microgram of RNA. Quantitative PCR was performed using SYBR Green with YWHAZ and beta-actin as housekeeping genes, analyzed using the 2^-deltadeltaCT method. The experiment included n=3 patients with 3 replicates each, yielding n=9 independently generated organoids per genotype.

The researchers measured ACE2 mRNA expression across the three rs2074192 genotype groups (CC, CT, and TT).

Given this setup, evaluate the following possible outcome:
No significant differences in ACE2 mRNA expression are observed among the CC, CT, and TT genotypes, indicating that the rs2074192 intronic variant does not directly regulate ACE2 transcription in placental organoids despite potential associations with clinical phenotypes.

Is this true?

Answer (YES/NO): NO